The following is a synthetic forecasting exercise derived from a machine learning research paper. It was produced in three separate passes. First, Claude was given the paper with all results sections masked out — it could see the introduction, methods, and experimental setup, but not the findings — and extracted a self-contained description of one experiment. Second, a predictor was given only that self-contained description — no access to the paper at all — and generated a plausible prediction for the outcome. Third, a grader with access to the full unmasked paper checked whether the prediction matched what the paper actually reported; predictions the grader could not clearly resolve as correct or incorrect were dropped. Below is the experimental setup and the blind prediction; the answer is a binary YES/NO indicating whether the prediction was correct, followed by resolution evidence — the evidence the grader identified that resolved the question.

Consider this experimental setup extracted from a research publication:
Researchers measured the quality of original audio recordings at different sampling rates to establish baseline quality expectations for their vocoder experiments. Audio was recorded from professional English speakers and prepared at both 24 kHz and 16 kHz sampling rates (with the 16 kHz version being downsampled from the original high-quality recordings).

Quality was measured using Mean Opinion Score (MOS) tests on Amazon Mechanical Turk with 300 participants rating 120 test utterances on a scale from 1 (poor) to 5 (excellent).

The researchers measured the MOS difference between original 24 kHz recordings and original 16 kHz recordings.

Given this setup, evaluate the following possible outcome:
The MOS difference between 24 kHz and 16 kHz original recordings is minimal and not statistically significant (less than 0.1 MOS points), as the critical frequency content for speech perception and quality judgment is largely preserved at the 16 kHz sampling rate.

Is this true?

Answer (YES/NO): NO